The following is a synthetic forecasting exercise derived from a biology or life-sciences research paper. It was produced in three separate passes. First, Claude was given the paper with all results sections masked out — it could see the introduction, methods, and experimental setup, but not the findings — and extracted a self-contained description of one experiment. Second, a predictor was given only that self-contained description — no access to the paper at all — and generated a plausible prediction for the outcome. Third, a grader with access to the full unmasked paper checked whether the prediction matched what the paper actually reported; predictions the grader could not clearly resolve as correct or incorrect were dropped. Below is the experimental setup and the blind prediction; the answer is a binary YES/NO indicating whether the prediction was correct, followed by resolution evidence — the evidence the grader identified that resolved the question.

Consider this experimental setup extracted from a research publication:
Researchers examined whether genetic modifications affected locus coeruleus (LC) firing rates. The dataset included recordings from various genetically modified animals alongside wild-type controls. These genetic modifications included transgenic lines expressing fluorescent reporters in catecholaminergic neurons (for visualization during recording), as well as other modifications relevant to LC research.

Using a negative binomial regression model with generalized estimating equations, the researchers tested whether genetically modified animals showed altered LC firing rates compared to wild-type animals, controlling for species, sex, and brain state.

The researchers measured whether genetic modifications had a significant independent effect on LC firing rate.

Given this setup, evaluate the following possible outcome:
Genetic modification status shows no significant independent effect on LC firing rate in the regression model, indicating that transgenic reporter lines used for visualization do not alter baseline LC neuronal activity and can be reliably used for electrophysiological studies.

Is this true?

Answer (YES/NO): NO